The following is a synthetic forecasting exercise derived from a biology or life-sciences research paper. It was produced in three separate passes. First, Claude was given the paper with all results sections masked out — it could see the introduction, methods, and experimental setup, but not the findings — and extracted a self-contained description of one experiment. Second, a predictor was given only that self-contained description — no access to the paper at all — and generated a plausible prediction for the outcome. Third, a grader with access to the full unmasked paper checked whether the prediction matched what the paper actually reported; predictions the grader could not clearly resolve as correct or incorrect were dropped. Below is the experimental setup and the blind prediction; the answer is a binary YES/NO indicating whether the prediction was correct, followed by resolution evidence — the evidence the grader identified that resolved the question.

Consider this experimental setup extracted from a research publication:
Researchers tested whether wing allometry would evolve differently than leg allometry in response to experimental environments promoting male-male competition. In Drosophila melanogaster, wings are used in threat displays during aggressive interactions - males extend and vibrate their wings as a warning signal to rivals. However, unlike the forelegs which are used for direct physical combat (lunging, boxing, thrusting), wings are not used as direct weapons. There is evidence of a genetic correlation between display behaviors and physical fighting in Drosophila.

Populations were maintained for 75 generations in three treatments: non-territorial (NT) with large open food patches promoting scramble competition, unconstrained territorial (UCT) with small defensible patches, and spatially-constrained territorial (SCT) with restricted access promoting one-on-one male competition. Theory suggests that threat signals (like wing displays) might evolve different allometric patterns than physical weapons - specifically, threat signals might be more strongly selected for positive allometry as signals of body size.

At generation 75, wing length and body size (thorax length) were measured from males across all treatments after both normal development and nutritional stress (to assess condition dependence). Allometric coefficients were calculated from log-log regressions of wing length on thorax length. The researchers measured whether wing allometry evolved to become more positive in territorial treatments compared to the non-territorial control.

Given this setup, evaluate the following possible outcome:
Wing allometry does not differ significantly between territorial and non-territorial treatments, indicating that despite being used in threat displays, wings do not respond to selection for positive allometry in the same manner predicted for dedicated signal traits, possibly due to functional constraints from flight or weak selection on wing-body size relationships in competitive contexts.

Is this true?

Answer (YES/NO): YES